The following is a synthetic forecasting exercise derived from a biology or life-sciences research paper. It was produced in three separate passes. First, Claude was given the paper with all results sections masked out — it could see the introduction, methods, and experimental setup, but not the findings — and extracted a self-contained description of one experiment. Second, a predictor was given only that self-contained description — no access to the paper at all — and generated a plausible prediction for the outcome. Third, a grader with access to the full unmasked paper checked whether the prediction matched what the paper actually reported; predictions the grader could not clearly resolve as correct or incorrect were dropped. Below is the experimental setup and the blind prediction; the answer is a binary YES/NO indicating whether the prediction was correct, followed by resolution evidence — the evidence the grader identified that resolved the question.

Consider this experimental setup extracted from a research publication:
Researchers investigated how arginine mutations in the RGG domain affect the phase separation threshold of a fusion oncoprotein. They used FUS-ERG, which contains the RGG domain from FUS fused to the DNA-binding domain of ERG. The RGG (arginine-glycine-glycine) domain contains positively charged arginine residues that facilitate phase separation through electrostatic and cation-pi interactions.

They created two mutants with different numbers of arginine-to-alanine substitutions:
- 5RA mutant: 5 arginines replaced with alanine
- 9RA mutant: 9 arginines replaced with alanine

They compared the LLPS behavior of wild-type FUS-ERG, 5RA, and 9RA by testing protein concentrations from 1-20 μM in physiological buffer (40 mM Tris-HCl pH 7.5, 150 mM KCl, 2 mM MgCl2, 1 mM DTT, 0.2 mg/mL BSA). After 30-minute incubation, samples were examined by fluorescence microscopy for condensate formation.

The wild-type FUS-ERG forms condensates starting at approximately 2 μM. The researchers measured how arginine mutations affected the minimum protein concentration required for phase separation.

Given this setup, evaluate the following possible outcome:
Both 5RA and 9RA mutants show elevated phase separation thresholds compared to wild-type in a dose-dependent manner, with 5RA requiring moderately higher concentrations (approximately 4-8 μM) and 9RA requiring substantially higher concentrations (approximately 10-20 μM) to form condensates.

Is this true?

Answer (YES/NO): NO